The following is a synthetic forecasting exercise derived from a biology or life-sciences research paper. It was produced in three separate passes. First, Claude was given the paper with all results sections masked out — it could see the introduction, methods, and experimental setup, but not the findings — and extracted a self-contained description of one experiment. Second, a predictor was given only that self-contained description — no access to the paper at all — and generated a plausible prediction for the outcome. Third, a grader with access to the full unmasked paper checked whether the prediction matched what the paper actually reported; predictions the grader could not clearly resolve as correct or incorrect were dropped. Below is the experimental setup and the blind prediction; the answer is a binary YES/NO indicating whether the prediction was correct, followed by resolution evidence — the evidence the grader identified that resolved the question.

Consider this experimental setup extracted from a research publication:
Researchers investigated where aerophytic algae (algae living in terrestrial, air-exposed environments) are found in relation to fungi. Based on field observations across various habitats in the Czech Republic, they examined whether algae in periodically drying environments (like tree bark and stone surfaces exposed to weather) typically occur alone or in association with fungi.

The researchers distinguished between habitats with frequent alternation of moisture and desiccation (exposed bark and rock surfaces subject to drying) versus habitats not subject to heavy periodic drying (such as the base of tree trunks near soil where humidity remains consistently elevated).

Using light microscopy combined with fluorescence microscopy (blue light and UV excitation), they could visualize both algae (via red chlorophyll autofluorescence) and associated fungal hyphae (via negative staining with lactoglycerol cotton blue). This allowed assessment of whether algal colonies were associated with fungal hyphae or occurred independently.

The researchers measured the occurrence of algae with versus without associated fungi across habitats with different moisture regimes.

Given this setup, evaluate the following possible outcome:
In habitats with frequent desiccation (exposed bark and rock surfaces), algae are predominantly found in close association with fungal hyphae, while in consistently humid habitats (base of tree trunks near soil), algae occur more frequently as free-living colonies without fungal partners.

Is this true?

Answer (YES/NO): YES